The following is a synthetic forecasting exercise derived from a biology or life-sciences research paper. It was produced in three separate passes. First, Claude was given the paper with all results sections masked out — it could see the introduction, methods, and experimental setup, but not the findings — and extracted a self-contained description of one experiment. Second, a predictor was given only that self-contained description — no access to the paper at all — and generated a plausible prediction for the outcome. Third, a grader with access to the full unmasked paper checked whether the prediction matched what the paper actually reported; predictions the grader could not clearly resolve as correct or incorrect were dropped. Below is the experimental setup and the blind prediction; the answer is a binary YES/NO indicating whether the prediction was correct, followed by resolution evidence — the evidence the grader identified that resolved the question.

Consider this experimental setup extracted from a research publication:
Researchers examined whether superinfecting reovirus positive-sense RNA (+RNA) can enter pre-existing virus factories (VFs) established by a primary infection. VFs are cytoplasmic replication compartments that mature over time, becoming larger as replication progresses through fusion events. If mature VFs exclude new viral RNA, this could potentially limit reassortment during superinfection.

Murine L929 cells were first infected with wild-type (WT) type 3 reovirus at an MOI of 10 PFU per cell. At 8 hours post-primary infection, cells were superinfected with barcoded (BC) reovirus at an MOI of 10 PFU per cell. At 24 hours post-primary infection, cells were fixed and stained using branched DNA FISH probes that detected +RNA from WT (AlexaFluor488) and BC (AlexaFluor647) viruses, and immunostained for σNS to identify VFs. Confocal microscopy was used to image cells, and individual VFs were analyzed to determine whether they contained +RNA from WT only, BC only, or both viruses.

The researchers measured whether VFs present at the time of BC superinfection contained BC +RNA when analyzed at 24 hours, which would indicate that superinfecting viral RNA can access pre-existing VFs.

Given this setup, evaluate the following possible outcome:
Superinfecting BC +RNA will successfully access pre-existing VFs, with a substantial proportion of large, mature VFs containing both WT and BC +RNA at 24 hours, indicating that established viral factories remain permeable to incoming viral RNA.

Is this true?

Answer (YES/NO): YES